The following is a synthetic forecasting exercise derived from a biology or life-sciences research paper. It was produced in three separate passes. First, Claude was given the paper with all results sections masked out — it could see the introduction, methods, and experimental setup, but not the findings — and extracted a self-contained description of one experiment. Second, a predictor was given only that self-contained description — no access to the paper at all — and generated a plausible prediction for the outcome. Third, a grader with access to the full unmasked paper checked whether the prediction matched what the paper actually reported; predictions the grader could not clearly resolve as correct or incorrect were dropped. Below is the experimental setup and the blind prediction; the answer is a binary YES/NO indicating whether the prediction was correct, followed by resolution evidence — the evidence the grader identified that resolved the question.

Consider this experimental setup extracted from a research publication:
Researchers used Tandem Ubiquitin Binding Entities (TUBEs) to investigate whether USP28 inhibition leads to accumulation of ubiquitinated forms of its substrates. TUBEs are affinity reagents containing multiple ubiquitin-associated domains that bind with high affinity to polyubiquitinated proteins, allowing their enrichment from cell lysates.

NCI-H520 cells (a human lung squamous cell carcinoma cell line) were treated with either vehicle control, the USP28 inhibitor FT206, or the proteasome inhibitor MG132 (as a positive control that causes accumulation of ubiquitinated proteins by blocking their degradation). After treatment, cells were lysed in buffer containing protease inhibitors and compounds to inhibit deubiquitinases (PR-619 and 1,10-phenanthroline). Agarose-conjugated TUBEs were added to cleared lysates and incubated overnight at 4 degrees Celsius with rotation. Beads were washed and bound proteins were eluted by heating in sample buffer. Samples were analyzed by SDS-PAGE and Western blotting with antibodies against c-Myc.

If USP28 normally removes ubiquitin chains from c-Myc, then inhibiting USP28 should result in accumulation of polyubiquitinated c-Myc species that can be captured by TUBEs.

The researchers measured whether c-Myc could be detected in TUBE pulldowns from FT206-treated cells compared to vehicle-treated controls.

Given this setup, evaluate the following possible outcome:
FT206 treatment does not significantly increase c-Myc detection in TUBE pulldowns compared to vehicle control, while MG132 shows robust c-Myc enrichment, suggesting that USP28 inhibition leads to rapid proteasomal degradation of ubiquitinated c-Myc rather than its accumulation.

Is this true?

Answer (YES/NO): YES